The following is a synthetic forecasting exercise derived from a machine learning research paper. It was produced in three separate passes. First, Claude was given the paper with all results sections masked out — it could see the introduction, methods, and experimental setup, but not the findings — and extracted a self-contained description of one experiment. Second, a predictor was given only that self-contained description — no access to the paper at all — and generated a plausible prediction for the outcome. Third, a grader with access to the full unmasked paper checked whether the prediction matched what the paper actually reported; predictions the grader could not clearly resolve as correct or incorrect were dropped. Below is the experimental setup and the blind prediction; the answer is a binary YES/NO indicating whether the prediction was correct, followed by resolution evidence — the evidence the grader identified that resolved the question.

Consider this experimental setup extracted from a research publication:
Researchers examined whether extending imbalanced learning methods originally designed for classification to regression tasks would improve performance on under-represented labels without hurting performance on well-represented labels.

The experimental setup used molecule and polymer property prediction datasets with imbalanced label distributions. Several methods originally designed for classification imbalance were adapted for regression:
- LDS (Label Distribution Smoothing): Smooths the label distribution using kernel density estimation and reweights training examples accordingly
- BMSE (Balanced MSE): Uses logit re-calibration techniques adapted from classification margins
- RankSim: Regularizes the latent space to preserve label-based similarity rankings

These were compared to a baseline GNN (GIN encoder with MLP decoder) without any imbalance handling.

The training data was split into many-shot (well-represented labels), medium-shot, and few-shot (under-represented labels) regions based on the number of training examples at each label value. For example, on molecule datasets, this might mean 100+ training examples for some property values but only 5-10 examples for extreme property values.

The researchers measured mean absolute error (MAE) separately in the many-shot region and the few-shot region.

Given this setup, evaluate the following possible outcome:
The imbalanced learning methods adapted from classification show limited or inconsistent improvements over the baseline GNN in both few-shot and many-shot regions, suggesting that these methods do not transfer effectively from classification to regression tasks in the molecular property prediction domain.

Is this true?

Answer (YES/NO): NO